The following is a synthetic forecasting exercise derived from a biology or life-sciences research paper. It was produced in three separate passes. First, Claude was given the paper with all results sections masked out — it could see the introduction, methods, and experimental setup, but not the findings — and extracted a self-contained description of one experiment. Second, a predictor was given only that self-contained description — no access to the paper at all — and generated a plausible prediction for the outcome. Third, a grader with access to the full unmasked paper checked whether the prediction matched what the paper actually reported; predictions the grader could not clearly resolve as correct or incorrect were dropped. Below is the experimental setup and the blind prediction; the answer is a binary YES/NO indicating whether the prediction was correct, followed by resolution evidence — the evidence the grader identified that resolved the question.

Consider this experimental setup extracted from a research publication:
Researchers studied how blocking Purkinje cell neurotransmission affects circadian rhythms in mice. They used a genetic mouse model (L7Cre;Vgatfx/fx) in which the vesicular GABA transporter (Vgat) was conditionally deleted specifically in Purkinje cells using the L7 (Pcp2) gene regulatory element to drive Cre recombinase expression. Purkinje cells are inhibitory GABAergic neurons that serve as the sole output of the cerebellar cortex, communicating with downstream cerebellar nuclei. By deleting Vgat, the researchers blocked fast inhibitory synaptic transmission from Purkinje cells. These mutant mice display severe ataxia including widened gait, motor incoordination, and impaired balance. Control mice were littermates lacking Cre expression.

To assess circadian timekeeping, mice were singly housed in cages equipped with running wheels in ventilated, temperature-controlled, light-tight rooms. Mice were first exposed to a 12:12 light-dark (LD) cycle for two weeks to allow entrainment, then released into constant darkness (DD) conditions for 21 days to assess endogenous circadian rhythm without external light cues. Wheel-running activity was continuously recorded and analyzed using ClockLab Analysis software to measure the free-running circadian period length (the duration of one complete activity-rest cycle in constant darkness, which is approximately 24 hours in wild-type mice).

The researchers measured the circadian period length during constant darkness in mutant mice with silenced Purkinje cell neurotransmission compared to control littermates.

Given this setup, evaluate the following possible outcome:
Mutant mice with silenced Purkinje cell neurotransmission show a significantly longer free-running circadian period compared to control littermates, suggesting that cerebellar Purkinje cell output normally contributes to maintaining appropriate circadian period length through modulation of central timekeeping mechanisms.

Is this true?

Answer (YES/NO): NO